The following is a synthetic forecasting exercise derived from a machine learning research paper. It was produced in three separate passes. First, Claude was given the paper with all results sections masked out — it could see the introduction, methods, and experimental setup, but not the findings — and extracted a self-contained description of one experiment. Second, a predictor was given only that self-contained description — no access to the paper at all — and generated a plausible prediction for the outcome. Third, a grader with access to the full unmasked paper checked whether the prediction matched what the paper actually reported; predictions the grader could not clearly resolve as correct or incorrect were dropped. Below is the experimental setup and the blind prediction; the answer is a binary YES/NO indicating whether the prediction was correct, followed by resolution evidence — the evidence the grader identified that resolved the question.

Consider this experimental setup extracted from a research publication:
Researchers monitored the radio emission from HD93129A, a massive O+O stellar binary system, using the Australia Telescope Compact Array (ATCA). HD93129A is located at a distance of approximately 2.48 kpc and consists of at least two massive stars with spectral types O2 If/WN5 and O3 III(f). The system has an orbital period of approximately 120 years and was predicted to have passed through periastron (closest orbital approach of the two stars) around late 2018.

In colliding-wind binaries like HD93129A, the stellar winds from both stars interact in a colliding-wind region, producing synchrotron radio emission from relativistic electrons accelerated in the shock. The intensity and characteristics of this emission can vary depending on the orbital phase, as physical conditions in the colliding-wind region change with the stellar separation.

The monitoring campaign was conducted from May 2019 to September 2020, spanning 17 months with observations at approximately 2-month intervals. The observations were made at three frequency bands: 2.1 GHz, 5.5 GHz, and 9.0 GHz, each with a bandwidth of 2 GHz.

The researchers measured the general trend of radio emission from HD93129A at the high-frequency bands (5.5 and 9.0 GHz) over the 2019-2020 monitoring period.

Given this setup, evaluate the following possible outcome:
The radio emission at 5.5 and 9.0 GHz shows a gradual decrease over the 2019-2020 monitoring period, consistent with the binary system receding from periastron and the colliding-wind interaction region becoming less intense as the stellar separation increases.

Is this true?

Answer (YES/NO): YES